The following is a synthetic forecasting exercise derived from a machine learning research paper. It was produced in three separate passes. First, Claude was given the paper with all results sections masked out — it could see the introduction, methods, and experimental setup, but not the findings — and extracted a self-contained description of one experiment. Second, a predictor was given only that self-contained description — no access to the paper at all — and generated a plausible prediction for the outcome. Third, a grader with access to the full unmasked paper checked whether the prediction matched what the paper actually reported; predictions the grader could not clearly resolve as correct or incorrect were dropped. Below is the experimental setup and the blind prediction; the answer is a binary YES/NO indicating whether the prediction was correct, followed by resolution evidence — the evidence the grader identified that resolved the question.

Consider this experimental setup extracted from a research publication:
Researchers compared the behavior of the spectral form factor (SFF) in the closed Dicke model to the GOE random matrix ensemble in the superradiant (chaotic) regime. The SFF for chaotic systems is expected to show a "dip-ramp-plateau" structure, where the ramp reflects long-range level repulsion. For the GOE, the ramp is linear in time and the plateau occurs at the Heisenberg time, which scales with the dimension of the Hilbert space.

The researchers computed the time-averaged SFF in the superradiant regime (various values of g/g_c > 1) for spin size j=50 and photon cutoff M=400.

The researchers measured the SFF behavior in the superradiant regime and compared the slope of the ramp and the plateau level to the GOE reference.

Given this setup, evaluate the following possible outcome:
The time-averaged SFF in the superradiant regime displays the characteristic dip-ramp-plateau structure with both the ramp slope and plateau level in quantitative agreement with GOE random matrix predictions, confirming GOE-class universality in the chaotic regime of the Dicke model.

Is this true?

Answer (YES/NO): YES